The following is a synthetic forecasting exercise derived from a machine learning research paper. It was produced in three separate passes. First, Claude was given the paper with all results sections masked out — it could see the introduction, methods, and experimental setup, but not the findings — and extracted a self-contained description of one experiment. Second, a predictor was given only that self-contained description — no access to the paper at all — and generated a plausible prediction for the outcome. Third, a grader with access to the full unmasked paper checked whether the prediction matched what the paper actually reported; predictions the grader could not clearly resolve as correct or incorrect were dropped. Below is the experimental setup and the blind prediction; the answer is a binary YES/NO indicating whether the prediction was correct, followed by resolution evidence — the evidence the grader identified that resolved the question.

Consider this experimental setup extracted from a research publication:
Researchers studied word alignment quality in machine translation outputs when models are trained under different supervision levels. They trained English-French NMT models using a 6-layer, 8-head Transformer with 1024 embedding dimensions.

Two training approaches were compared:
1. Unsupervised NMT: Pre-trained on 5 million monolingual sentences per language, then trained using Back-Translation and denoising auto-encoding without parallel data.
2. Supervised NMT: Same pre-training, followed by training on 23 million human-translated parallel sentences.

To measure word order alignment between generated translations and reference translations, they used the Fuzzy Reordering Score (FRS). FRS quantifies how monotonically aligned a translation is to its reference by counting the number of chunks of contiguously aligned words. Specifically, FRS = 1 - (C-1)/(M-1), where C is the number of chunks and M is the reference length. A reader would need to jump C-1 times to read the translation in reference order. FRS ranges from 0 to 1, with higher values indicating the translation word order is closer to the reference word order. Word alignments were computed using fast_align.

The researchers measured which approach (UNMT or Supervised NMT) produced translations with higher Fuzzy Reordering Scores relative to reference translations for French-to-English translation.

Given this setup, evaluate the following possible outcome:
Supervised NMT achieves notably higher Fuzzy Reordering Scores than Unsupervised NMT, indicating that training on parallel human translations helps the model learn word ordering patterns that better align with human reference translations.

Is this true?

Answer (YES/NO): YES